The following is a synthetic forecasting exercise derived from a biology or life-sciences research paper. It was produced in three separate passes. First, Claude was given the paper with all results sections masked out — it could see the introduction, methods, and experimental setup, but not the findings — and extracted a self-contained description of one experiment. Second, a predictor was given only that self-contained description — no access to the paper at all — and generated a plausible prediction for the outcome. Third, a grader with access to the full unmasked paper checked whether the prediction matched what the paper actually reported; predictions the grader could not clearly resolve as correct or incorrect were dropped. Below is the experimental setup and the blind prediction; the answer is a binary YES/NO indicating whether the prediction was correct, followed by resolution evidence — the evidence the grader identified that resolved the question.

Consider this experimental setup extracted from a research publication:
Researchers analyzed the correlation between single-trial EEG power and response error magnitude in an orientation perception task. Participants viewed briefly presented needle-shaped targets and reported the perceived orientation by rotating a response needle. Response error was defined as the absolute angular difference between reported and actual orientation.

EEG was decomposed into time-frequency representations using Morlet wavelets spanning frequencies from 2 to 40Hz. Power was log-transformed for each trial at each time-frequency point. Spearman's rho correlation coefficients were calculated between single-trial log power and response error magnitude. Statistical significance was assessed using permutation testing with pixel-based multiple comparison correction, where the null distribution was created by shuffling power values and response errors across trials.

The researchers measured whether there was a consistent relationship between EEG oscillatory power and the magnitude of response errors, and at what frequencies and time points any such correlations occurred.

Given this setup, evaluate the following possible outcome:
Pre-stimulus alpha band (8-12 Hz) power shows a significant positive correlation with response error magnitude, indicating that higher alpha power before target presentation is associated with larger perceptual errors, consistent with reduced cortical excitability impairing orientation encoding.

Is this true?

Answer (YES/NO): NO